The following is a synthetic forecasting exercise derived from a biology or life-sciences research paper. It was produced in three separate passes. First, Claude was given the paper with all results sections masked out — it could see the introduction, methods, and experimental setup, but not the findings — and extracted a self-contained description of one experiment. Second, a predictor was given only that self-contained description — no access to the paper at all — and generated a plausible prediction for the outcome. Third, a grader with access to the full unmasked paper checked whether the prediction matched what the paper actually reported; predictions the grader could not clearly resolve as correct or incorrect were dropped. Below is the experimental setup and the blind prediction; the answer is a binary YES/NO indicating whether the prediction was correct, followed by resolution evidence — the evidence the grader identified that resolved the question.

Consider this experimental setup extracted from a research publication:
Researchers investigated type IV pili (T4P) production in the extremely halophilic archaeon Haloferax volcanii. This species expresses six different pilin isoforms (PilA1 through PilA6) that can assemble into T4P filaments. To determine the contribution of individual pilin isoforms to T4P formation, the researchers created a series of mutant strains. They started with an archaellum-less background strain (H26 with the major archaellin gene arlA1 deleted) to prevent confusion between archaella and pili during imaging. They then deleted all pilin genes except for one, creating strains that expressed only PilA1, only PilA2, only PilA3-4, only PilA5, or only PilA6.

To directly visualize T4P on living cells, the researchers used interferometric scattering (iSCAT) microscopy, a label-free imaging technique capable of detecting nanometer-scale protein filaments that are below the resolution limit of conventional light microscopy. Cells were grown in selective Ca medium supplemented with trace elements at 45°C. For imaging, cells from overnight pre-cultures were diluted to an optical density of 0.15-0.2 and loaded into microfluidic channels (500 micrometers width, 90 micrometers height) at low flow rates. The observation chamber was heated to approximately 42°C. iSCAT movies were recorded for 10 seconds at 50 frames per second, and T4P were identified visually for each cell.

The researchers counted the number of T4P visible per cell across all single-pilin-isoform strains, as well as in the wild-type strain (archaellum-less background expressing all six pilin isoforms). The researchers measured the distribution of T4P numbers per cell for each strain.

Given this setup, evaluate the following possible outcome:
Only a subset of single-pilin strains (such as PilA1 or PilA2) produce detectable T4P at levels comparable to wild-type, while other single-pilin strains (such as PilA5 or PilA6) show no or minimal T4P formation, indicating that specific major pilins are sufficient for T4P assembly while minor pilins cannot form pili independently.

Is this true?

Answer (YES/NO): NO